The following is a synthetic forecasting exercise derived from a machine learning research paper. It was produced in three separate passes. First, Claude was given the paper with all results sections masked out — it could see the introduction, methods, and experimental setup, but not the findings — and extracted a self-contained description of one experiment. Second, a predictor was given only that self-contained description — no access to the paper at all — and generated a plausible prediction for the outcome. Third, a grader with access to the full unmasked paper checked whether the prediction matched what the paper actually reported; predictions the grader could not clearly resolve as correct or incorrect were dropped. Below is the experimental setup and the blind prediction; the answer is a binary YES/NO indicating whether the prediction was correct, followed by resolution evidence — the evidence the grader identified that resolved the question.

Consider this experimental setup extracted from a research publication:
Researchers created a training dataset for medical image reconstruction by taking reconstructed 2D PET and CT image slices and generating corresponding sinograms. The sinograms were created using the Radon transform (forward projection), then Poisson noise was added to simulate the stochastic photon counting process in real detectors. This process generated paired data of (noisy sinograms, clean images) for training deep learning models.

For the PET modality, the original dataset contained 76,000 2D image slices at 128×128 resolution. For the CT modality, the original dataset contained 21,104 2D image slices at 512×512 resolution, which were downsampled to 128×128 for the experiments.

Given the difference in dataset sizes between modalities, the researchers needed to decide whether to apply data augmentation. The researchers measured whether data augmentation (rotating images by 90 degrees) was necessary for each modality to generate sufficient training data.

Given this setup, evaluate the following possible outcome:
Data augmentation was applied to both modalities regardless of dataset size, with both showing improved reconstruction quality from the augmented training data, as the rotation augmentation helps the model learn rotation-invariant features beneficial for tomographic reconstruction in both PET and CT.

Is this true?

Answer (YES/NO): NO